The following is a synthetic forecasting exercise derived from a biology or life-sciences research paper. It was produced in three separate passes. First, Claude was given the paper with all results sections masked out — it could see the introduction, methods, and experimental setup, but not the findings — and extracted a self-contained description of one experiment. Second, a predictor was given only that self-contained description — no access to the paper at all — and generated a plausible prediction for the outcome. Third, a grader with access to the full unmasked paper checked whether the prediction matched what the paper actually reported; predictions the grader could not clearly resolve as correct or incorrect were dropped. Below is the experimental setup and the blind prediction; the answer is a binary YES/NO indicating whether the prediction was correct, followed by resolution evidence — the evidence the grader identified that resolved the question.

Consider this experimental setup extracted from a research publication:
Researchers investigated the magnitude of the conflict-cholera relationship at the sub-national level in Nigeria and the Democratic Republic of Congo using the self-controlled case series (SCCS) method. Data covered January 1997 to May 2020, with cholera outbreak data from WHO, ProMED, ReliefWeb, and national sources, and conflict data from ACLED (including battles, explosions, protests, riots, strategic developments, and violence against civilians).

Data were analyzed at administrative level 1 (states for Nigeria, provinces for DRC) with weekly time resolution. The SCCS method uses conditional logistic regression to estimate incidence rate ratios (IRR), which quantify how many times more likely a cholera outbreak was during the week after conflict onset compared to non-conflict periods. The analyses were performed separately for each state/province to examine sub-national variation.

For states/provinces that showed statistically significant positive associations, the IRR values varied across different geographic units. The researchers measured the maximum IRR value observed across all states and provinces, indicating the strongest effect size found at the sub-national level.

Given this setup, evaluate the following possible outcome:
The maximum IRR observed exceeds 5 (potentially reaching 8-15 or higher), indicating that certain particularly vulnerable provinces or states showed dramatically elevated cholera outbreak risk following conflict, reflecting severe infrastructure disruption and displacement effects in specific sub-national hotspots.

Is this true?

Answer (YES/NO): YES